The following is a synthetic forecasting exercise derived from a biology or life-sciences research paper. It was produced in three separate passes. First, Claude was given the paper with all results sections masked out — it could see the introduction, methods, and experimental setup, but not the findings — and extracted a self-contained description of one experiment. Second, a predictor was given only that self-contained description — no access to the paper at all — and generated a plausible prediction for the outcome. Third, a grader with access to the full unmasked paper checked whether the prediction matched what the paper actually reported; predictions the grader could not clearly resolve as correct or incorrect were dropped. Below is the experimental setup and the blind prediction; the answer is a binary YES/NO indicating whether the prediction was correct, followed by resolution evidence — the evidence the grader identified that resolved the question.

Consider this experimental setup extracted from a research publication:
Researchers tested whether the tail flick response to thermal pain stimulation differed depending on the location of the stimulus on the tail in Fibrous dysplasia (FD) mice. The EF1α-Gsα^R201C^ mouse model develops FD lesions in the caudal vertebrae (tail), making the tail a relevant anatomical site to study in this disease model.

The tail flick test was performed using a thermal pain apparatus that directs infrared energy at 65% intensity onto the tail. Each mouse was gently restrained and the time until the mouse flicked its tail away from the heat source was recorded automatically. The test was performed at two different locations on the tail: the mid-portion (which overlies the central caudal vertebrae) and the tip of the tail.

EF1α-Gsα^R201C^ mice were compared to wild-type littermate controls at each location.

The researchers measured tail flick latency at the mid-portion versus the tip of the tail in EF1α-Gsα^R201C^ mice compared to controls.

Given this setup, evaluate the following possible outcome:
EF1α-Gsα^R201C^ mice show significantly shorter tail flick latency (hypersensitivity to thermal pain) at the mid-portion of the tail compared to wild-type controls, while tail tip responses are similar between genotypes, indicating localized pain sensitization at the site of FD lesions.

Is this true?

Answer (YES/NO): NO